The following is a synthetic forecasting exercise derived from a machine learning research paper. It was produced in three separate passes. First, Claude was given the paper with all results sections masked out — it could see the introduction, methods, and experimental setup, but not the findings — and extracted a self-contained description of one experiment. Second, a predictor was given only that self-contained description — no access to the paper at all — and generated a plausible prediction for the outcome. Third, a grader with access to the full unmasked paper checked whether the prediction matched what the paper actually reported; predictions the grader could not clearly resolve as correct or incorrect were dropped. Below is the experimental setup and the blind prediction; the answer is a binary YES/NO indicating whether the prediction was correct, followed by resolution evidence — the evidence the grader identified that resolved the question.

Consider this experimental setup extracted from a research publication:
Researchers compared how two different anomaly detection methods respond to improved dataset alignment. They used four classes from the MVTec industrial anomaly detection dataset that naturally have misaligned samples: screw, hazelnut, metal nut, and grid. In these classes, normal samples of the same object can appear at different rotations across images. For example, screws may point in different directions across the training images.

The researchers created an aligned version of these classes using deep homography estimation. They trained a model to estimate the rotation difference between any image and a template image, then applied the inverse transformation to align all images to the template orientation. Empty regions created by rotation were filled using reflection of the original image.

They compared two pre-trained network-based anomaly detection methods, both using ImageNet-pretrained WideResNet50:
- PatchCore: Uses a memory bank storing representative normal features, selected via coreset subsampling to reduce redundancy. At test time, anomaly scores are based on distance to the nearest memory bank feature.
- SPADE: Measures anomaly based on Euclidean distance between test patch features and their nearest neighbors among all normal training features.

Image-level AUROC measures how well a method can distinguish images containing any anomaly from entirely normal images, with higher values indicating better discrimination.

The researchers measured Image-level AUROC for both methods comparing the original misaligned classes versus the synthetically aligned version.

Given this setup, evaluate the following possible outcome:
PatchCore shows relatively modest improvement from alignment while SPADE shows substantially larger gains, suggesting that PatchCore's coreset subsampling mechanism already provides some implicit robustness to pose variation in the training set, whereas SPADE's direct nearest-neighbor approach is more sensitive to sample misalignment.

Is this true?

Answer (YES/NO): NO